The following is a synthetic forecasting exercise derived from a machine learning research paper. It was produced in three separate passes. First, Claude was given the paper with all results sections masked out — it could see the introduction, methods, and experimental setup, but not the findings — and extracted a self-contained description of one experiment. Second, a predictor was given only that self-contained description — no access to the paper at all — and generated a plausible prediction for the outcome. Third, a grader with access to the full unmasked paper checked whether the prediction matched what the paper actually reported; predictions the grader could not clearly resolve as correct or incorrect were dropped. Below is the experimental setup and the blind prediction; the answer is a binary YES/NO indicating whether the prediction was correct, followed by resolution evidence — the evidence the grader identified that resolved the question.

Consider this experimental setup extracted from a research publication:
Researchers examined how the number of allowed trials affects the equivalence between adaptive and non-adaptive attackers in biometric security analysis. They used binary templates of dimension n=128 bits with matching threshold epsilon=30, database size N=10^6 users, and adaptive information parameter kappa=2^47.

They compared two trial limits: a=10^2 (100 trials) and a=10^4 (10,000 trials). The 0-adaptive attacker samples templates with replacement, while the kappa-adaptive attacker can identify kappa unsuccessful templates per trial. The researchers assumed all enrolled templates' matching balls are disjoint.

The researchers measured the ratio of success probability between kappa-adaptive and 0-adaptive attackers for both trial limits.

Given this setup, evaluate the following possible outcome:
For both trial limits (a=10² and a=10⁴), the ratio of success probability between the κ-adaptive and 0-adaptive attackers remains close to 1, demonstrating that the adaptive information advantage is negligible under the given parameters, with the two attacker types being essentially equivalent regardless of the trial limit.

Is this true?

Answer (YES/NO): YES